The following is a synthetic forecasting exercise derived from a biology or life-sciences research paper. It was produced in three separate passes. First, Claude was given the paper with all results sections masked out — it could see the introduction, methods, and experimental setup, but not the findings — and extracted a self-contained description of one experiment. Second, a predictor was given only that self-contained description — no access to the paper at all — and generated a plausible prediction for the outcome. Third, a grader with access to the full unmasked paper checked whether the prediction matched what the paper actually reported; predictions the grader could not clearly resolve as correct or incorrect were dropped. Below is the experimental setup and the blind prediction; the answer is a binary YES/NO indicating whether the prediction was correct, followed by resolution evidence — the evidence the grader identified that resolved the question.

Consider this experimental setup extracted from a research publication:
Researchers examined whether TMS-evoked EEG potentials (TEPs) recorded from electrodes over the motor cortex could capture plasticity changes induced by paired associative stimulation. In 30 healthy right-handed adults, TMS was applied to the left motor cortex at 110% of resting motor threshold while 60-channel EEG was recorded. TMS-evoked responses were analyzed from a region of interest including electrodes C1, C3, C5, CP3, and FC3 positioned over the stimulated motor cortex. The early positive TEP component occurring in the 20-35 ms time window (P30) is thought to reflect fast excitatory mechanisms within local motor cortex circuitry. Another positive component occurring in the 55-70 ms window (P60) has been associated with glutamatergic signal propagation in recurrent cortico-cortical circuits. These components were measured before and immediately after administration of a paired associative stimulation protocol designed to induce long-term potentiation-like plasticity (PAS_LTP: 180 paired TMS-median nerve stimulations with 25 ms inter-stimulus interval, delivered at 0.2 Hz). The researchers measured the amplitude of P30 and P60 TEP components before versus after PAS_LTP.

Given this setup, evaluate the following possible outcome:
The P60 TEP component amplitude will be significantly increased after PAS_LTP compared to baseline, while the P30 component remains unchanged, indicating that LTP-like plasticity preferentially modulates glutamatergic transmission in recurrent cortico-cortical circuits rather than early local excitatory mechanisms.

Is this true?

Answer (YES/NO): NO